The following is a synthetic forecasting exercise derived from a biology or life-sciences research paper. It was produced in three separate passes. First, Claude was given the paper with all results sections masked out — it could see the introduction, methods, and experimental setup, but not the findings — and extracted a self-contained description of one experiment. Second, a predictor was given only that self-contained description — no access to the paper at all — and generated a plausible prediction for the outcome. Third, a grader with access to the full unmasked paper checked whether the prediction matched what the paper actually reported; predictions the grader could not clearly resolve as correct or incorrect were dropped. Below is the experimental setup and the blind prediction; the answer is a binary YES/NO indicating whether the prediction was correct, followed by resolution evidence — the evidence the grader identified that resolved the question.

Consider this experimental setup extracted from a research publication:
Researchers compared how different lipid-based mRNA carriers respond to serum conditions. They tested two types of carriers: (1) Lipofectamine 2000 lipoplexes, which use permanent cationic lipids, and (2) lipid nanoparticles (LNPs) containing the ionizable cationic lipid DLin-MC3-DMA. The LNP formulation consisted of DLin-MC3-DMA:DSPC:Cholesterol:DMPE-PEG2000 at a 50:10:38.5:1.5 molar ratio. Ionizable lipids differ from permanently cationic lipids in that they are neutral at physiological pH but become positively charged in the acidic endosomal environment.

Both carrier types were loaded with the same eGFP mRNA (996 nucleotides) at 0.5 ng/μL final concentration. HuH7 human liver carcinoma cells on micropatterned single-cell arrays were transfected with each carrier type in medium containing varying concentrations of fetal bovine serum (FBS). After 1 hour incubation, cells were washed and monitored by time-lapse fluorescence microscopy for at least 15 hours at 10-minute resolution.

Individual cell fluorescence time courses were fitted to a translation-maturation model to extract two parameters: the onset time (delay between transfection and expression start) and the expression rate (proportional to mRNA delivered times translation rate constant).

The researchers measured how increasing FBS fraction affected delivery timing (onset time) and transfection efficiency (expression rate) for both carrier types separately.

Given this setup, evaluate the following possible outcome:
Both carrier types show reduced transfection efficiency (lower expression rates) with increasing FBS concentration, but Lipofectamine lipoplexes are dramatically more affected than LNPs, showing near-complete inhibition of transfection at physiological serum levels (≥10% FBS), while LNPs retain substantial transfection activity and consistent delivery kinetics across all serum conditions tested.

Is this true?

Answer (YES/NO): NO